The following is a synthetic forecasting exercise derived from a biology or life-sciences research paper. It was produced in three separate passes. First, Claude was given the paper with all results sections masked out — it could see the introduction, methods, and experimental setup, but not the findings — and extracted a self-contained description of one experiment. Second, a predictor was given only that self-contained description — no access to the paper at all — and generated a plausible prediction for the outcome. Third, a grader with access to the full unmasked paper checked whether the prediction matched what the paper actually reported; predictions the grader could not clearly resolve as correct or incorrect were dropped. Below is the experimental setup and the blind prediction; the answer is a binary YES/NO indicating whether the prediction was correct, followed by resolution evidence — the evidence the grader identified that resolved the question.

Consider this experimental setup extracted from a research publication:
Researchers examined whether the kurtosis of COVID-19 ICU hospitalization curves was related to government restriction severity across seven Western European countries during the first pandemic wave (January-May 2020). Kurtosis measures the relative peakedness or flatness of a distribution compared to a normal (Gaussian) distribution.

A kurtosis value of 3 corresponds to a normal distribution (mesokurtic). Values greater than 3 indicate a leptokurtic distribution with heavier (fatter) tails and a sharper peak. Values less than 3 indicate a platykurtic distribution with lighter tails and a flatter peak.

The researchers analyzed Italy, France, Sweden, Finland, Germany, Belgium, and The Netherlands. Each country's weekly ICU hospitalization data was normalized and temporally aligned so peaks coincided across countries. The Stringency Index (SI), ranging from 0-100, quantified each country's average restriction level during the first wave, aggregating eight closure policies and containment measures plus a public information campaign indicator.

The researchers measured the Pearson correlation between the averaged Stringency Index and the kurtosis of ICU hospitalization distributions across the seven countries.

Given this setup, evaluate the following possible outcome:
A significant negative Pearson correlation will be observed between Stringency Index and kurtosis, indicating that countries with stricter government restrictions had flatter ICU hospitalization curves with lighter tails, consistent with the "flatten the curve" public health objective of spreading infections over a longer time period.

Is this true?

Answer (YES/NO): NO